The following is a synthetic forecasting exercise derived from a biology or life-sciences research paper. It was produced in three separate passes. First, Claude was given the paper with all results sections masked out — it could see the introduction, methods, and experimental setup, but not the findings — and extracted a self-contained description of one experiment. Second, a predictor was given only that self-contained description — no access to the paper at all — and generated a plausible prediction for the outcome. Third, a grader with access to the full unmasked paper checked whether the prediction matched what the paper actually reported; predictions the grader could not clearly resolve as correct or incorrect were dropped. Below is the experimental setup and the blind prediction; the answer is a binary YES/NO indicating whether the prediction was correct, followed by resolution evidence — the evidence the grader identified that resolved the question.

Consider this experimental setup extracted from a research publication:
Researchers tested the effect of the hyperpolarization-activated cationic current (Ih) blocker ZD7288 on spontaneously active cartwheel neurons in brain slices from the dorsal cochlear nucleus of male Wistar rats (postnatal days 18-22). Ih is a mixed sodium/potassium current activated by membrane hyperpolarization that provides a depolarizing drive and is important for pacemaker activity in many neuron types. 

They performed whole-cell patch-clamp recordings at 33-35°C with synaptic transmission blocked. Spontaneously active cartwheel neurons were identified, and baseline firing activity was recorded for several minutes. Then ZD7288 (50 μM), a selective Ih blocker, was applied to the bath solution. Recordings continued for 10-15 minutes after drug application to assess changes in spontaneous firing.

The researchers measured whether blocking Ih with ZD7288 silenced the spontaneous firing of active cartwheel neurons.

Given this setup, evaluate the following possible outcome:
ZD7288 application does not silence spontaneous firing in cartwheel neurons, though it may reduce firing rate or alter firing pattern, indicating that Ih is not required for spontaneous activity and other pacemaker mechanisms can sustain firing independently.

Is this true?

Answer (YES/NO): NO